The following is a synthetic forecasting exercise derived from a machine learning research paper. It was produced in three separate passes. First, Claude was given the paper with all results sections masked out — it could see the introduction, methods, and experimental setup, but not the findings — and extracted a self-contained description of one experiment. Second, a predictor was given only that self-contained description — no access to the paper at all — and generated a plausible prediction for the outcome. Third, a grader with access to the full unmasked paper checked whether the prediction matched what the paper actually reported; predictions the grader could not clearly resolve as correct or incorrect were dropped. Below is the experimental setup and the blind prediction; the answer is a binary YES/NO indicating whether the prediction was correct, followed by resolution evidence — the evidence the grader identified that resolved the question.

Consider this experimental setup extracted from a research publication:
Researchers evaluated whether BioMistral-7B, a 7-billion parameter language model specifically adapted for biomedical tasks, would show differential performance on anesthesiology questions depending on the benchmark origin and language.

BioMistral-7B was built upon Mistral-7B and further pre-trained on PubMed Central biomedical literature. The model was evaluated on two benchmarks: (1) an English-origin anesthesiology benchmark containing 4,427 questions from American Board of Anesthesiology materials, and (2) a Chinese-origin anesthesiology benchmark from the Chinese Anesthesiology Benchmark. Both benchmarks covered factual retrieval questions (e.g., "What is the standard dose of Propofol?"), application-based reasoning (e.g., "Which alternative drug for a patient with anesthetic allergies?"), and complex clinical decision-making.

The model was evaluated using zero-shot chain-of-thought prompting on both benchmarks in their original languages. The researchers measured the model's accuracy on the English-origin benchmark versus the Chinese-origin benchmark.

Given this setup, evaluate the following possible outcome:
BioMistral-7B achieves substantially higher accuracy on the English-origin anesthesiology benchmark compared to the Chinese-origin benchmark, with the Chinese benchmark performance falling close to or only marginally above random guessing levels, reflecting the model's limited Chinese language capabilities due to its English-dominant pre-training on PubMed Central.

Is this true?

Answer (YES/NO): YES